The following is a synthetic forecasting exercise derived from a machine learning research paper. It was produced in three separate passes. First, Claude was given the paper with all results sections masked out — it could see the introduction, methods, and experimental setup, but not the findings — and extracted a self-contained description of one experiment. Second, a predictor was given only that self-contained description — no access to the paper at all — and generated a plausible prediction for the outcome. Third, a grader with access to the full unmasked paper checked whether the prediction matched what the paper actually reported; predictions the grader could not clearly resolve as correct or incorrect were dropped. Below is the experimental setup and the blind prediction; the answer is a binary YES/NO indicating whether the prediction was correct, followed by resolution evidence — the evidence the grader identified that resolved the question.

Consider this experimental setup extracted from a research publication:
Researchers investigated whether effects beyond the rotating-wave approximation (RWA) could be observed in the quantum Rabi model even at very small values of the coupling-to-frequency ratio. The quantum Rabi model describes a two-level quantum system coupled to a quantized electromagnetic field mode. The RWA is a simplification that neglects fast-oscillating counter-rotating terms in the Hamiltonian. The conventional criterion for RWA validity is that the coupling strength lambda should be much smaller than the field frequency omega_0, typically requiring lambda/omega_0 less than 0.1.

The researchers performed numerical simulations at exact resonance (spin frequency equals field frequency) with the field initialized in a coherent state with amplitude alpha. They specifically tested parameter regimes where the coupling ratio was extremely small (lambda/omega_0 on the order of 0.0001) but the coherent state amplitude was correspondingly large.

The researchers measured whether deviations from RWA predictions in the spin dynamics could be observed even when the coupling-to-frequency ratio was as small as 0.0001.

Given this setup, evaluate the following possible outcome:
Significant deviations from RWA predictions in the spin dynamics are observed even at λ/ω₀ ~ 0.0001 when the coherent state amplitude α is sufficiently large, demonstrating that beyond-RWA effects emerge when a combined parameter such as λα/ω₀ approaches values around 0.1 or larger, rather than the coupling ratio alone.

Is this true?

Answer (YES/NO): YES